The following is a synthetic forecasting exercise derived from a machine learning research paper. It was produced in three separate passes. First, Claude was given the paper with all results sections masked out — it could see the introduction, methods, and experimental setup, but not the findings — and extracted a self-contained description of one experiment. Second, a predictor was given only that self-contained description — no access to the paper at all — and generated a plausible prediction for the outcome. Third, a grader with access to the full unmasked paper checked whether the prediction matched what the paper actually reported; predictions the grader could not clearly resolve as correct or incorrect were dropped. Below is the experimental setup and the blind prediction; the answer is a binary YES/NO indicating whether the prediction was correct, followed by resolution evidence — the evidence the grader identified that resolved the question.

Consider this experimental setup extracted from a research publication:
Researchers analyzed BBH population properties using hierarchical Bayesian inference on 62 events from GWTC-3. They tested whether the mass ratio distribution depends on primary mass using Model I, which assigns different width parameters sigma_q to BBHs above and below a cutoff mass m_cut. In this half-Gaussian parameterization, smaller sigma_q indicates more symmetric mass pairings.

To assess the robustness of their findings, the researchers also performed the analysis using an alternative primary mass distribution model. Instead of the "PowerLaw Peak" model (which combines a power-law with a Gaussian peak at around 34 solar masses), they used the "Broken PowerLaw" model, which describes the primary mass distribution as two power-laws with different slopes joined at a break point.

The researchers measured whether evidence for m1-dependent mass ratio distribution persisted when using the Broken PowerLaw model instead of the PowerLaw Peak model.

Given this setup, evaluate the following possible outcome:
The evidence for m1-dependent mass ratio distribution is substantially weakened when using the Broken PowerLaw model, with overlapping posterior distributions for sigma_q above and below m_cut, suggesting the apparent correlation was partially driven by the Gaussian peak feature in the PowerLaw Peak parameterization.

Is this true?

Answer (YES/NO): NO